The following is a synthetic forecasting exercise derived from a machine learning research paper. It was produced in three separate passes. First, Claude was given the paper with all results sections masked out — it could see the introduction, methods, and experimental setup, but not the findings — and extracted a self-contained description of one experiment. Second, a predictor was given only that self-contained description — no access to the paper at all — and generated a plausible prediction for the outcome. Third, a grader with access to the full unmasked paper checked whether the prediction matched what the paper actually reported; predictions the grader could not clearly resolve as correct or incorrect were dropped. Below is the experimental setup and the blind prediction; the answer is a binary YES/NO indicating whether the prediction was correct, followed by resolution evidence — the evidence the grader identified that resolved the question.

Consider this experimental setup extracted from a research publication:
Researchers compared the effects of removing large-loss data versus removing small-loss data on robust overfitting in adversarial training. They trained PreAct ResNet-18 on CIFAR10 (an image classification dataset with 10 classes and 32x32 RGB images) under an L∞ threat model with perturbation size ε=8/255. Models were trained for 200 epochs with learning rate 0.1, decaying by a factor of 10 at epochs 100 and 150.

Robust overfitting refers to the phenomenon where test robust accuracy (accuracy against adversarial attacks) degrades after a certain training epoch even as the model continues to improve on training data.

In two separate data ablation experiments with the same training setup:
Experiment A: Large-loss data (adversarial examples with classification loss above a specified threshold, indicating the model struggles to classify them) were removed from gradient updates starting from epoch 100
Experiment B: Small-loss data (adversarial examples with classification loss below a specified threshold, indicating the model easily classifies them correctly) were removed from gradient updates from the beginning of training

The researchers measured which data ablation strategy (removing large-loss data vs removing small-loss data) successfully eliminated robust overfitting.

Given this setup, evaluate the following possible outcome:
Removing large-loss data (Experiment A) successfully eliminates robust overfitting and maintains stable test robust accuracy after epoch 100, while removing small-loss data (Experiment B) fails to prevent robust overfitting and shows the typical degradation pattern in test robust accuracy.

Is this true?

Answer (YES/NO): NO